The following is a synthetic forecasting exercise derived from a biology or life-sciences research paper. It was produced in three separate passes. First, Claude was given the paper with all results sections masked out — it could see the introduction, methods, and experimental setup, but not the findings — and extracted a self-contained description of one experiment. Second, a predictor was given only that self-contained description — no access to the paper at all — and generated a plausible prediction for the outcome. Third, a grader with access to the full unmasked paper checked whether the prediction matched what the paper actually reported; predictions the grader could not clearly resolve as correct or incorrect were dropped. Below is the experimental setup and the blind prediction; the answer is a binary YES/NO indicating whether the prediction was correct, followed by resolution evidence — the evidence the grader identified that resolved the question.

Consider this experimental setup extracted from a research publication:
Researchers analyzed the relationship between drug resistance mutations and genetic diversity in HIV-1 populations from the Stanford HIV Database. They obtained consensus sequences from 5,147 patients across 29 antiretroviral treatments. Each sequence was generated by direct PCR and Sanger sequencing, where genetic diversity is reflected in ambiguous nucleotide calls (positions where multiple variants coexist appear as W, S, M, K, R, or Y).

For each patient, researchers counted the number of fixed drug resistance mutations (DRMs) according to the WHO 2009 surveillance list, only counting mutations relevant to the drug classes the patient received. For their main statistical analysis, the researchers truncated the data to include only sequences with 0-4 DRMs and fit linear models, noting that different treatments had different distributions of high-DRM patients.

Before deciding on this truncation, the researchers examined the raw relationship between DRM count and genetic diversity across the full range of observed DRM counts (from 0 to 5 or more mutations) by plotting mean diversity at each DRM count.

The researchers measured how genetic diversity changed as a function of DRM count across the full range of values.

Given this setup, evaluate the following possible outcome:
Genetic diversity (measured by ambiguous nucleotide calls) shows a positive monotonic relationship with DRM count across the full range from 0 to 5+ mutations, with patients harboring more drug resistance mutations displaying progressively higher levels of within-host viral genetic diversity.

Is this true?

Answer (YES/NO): NO